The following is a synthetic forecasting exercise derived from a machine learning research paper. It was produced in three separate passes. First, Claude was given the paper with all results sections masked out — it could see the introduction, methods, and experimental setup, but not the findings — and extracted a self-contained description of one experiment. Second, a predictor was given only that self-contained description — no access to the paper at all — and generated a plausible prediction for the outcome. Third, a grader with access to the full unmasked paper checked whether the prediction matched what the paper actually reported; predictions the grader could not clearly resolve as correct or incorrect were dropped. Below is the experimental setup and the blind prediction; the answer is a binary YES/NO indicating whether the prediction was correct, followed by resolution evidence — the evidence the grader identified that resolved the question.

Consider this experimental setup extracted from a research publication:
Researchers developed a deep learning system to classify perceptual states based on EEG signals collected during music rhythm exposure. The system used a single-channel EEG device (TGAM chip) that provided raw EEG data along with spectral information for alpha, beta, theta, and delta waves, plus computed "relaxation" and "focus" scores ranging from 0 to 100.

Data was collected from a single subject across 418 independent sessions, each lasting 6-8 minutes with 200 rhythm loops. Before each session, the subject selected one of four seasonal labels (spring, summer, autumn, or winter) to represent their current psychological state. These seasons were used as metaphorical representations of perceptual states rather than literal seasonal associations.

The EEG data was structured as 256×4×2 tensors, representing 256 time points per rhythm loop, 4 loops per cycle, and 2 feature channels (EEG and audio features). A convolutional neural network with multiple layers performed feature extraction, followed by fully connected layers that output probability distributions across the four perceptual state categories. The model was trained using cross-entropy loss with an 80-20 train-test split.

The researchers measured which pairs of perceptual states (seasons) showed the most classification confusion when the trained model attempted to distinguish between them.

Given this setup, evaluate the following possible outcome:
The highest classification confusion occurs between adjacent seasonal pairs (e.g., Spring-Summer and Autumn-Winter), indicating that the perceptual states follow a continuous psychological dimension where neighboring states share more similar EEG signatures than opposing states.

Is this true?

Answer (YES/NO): NO